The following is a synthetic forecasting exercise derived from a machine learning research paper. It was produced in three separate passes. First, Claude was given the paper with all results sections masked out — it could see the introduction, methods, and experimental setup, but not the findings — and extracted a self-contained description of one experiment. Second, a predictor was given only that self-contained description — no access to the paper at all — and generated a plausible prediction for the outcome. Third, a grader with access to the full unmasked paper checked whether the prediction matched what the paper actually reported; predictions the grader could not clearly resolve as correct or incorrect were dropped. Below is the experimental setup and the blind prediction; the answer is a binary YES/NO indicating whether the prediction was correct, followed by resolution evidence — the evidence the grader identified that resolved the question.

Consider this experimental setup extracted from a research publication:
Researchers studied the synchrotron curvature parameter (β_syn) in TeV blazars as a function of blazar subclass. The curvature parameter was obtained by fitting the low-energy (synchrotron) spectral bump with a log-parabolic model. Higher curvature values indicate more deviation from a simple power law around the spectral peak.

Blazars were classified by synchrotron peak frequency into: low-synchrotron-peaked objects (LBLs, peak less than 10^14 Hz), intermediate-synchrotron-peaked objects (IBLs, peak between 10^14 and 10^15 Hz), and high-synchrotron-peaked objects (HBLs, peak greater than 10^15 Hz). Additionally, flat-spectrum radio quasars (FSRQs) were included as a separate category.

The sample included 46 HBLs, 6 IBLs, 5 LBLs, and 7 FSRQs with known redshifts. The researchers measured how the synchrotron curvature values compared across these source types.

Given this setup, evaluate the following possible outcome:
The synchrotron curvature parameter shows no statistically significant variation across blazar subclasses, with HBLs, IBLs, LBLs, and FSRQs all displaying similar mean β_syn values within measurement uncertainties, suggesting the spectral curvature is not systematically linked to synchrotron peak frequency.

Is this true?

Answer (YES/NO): NO